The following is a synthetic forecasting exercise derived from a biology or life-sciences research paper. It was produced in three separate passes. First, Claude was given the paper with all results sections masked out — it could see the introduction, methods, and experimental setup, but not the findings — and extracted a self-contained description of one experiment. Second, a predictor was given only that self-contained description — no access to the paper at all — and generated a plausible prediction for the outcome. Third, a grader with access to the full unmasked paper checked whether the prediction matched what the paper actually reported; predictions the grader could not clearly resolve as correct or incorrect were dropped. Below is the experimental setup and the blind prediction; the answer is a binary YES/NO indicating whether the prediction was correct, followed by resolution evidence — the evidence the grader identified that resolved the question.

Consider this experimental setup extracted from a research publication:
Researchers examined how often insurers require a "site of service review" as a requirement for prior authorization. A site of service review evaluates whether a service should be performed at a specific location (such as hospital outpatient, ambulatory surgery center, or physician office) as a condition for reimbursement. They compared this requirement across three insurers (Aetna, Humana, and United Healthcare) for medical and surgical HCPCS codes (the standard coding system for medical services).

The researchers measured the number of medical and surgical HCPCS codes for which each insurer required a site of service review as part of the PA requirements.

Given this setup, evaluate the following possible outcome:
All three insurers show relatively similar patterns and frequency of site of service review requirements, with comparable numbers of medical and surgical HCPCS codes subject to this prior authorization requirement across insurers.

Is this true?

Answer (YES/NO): NO